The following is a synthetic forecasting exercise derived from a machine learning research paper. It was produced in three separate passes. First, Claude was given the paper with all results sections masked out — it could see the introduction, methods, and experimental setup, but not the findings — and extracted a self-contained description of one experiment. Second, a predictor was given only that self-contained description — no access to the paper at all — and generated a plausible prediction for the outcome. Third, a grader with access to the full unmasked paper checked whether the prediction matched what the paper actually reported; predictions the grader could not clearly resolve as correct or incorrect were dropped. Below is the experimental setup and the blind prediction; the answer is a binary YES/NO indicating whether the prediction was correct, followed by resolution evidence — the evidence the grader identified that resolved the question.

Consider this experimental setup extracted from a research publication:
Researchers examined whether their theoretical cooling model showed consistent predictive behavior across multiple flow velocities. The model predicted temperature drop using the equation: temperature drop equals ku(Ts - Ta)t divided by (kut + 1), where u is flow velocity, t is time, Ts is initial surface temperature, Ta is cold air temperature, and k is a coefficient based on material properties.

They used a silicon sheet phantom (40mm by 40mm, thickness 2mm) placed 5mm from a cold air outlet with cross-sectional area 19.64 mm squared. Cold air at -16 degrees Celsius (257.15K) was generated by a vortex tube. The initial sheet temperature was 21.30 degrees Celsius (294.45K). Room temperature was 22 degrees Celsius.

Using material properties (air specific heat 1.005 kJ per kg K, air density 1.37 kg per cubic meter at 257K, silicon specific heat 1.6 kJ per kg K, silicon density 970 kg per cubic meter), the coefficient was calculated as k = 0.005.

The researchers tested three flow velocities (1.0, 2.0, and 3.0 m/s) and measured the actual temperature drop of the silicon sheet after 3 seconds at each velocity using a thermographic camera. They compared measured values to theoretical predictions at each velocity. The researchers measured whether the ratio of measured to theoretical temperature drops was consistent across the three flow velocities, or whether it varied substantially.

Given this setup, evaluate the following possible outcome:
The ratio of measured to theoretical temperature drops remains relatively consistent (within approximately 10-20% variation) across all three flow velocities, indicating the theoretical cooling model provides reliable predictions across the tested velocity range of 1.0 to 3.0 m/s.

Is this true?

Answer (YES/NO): NO